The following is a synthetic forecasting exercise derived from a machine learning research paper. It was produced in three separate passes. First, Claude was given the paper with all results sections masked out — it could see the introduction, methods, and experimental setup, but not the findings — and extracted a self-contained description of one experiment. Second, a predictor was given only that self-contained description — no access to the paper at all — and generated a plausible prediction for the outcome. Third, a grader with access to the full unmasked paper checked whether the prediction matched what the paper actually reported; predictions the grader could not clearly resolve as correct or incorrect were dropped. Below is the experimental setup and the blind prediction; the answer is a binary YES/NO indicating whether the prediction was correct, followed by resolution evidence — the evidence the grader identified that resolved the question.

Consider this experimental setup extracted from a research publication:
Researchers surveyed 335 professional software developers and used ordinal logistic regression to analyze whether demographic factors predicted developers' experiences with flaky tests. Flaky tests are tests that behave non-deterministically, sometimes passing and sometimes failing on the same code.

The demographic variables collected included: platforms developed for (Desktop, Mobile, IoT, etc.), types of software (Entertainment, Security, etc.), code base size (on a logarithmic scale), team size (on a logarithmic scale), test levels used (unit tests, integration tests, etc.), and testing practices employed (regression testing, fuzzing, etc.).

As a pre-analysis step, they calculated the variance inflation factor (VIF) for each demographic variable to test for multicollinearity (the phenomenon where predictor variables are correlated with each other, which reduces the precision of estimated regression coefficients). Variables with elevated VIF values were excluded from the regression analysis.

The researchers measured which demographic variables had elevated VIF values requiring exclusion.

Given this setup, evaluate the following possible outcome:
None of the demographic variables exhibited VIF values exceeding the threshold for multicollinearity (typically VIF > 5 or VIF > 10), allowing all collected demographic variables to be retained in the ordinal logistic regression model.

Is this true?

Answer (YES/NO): NO